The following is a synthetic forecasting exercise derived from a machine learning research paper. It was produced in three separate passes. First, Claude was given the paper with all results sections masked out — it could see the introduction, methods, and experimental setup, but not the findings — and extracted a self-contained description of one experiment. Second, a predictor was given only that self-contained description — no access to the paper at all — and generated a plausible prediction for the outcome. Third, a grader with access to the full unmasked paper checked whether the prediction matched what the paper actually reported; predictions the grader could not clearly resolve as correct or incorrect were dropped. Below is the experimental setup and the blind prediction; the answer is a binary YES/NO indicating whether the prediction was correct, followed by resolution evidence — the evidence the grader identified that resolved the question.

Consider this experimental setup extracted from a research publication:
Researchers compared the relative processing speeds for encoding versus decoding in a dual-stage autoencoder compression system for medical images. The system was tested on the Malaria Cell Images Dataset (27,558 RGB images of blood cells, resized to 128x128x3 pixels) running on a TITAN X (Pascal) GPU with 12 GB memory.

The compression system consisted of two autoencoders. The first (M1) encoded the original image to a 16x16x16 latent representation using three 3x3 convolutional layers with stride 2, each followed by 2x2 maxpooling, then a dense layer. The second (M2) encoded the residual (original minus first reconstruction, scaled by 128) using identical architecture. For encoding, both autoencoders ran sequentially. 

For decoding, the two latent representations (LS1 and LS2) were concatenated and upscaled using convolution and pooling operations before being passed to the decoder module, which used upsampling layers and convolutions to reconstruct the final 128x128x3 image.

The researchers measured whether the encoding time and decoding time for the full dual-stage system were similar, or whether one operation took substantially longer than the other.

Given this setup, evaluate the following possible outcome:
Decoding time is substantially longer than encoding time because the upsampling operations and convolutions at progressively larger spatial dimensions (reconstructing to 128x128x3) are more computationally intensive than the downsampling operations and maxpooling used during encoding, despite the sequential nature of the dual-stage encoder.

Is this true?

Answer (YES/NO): YES